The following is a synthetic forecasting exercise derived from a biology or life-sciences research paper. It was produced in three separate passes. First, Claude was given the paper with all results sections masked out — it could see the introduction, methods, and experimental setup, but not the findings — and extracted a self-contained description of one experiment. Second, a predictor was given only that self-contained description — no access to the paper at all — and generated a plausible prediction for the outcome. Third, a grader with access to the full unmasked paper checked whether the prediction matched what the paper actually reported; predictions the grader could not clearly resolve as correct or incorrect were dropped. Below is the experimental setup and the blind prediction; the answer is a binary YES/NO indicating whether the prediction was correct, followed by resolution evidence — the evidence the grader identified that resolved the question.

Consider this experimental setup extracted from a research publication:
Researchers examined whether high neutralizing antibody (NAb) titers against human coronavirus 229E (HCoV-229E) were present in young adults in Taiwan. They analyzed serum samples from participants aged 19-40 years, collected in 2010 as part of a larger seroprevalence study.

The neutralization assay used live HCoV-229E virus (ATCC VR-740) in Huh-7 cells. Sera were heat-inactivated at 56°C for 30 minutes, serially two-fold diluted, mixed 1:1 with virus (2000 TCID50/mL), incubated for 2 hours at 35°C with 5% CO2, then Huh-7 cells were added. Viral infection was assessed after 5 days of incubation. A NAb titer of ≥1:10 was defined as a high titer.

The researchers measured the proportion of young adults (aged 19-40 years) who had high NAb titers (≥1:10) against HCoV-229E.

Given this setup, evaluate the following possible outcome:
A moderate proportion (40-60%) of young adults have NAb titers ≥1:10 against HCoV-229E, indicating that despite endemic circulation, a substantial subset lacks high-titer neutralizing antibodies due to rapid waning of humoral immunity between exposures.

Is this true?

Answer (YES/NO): NO